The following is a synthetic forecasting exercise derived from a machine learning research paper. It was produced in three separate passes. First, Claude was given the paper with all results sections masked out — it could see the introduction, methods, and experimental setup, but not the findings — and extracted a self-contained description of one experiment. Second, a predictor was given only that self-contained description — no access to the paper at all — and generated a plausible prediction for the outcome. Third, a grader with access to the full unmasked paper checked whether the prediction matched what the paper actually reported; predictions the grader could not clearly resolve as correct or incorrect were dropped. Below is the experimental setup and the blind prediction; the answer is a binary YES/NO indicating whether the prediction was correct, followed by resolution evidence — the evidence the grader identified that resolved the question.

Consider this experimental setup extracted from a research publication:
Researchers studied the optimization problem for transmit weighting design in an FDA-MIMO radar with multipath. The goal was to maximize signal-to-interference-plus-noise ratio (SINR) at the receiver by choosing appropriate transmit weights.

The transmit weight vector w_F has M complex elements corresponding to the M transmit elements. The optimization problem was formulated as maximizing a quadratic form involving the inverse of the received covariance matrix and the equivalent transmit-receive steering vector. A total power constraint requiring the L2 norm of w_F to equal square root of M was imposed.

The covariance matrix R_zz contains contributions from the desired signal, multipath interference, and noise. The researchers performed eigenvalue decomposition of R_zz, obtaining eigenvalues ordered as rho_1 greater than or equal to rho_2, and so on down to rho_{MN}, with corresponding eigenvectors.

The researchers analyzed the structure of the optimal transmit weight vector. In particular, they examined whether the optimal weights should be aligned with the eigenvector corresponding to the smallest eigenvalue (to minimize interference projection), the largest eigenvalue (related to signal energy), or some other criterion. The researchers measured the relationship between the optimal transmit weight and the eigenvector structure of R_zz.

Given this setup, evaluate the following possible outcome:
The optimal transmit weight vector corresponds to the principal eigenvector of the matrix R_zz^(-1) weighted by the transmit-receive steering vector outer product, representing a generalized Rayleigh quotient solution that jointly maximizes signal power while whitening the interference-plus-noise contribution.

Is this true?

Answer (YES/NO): NO